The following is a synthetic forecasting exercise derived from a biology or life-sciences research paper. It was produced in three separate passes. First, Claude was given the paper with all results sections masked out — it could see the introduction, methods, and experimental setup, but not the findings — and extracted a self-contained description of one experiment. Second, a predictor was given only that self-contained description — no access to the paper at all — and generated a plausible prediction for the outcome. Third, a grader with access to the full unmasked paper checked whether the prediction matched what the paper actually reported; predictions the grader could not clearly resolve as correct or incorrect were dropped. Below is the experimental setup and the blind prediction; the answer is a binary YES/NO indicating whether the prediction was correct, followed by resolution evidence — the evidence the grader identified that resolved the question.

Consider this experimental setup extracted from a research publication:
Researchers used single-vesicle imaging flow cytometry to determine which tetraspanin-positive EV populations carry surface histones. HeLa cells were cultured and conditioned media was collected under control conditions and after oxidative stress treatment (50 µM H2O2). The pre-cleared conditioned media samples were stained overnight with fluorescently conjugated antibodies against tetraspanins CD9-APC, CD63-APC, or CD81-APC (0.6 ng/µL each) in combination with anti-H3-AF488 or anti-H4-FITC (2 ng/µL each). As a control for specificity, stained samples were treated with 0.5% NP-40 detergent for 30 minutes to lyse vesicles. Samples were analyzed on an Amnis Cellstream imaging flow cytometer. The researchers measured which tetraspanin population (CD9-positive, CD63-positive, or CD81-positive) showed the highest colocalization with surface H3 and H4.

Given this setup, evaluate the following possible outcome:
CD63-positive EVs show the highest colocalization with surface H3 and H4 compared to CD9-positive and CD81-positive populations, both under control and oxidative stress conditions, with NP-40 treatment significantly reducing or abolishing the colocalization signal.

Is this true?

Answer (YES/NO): NO